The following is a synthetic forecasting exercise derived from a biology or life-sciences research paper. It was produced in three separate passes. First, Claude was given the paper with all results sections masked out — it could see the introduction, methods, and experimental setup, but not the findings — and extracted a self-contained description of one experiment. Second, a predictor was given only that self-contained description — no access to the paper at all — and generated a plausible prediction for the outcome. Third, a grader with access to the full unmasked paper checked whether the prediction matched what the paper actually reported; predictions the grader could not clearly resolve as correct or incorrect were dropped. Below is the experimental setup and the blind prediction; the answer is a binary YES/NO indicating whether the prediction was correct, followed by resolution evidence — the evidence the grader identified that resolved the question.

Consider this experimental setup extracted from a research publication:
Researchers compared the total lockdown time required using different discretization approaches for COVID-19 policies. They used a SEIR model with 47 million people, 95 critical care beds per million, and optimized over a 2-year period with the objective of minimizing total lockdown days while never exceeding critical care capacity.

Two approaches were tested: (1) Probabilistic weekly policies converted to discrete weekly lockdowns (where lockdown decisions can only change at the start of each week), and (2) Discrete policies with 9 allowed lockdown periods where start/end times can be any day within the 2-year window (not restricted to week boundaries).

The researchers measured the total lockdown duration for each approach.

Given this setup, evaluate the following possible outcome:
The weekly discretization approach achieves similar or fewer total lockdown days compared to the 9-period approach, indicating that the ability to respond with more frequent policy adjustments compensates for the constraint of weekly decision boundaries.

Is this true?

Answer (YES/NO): NO